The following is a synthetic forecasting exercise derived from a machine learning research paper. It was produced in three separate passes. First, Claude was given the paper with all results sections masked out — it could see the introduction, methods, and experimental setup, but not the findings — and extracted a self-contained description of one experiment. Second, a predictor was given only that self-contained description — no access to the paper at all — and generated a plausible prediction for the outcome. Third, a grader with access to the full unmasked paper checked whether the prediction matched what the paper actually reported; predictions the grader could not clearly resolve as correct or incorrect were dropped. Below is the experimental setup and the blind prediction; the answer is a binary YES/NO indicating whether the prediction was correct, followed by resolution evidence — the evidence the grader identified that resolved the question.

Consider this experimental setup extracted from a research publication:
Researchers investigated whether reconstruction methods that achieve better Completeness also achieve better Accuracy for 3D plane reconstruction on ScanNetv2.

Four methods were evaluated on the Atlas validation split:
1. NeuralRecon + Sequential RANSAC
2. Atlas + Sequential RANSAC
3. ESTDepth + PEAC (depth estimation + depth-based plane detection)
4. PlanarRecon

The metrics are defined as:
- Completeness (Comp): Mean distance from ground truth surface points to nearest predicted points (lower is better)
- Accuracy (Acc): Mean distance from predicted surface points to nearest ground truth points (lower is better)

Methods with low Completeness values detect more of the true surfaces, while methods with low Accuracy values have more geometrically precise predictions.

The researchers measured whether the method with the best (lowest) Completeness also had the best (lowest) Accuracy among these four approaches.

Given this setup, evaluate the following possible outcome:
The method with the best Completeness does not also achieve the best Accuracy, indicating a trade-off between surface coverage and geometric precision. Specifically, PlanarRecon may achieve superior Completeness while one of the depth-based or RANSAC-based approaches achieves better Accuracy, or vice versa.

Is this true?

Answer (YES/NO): YES